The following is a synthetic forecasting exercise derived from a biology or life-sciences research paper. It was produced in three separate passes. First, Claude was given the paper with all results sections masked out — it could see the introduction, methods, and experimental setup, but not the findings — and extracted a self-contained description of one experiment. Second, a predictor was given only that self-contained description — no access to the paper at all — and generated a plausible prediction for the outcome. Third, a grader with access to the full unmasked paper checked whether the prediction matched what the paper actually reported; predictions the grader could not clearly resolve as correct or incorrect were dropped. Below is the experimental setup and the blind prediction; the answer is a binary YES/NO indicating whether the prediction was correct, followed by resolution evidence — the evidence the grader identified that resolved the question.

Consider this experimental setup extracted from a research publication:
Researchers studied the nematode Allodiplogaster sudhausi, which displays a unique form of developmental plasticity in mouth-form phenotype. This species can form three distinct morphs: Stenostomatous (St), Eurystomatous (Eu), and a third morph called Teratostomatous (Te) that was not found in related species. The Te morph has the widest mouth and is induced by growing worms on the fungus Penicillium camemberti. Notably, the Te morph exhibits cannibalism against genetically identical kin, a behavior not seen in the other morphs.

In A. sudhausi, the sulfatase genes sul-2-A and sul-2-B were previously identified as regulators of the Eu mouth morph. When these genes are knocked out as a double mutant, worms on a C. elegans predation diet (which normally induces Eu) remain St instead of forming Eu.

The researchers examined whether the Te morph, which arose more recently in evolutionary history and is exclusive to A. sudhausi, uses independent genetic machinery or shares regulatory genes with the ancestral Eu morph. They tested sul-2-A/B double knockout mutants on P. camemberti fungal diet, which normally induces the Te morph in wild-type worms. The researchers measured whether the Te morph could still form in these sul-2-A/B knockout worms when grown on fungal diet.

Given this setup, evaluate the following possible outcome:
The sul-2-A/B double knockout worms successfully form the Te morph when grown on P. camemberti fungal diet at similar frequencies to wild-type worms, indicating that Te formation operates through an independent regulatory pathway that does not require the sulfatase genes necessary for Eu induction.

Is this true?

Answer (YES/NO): NO